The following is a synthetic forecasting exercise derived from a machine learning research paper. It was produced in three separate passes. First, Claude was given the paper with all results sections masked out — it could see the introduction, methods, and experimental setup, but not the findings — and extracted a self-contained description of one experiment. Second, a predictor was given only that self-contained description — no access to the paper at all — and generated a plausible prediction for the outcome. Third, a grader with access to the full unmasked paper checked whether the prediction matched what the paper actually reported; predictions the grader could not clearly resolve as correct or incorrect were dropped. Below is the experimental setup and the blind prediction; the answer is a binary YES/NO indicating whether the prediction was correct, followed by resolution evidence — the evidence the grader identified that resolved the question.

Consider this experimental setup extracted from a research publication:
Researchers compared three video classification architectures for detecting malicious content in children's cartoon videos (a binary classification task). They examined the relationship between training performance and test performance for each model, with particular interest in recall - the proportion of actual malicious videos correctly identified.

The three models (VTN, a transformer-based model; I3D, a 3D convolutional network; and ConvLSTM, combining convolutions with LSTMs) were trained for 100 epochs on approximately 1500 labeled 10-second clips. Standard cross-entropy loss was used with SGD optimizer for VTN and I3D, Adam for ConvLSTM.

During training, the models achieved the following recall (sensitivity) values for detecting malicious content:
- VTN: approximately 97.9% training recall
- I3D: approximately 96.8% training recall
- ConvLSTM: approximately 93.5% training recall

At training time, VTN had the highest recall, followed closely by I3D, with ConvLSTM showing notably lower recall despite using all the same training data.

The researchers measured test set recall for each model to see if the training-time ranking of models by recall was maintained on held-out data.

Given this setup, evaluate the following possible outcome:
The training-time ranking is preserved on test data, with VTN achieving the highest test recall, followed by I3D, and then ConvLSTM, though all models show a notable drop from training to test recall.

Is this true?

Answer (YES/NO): NO